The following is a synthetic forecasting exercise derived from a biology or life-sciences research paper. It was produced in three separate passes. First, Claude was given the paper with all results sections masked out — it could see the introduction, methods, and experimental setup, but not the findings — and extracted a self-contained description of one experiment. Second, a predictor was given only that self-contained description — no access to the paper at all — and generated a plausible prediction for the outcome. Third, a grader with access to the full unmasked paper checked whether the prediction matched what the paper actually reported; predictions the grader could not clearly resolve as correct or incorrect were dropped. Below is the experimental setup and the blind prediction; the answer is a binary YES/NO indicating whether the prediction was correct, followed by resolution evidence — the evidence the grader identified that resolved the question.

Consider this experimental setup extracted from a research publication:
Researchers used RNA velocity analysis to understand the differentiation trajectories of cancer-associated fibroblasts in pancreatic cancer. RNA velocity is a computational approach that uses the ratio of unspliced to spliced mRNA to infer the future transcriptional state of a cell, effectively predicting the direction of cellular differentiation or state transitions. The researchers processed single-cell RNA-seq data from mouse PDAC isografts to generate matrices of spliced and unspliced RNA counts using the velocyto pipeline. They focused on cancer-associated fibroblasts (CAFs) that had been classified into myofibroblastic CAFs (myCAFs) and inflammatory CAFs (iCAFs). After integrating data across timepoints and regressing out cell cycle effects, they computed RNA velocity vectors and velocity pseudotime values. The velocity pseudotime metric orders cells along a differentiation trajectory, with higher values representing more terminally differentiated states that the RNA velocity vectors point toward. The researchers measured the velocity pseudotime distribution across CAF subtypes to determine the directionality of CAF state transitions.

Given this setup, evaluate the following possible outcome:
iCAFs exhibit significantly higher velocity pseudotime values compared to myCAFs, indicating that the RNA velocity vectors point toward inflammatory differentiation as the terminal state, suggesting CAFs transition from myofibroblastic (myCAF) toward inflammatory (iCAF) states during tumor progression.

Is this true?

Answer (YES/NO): NO